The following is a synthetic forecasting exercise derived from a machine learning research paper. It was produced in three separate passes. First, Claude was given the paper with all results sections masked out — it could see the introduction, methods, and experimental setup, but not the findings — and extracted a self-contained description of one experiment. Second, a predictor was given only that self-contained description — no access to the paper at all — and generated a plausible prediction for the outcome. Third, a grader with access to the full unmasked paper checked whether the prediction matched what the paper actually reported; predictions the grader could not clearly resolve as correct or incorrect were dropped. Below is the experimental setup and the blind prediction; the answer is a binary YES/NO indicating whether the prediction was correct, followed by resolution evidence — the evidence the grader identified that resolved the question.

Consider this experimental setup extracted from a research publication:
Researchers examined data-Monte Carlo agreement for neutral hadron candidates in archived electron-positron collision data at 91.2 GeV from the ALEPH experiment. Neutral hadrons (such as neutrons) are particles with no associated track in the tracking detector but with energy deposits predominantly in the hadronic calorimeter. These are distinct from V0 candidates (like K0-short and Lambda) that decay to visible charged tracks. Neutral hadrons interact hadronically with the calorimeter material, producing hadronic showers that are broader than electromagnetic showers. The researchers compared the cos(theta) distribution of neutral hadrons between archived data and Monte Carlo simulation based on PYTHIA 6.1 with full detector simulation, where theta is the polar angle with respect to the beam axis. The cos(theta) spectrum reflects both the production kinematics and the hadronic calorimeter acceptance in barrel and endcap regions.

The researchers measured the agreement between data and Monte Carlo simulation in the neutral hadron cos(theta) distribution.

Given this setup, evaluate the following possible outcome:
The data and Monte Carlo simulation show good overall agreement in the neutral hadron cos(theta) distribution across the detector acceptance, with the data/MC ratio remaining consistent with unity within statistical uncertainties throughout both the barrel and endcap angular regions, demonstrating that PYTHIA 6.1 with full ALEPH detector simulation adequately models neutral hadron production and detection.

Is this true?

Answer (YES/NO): NO